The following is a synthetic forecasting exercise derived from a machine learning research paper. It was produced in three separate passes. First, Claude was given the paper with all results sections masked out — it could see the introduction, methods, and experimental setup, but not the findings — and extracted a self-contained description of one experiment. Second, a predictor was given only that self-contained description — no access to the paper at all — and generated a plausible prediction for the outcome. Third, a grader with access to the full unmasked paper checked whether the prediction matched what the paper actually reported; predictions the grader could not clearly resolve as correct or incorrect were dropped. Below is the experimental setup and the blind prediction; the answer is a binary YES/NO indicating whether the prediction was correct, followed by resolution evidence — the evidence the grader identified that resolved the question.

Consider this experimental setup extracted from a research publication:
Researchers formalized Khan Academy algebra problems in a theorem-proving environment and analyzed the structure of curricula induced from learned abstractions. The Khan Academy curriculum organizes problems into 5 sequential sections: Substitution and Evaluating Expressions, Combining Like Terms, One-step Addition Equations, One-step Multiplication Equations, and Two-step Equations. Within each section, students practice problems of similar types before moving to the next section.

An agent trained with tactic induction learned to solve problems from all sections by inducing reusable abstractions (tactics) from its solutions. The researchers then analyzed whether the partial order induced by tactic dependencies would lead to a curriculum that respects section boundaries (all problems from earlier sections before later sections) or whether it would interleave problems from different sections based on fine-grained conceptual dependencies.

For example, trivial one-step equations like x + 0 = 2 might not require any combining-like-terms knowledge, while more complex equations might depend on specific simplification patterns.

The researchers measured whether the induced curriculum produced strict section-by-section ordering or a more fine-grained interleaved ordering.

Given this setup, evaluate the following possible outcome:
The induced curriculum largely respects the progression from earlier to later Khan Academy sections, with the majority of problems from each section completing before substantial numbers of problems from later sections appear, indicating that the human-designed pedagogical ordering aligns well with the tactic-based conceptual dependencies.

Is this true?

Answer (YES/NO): NO